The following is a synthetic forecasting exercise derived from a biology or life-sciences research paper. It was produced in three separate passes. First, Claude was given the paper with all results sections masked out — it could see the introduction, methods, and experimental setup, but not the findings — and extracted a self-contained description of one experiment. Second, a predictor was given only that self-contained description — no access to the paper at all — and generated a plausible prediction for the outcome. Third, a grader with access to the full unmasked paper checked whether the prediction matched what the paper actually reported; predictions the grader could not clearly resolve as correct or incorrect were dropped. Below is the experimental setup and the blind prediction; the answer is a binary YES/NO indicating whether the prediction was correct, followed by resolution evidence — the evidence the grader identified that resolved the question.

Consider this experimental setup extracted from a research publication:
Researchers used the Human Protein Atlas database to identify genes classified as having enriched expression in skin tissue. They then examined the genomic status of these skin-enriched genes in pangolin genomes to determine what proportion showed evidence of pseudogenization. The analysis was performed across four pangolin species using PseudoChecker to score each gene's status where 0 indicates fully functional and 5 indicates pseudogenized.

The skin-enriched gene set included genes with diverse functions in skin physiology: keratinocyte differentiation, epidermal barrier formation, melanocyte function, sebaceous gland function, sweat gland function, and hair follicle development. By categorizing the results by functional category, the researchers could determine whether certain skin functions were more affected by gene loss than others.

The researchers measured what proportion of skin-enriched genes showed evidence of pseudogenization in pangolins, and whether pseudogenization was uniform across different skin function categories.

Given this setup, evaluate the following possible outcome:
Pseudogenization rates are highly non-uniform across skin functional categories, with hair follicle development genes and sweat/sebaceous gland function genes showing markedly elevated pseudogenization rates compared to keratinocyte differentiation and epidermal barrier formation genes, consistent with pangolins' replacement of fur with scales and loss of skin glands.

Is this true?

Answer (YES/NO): NO